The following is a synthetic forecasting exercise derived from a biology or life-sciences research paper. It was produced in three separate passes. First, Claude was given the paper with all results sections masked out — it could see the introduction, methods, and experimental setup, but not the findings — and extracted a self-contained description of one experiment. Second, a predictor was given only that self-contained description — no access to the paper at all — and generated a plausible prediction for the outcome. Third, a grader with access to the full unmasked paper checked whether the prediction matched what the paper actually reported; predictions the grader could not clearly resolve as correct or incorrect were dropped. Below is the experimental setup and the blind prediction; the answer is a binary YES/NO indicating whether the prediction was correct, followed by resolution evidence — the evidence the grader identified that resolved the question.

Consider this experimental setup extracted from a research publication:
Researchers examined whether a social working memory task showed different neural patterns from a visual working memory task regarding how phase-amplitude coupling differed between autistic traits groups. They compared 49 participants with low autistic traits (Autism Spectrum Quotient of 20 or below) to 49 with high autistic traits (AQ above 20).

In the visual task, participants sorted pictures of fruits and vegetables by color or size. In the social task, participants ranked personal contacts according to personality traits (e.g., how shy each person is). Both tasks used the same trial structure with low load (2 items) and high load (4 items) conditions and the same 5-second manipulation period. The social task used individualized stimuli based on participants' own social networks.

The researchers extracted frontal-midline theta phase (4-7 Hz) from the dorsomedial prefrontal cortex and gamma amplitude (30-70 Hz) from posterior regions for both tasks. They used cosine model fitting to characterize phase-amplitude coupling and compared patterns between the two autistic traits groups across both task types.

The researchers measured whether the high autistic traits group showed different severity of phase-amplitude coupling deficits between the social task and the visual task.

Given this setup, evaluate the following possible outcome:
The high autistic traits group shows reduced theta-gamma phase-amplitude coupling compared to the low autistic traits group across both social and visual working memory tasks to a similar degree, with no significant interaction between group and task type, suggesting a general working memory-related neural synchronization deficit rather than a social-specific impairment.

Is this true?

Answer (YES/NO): NO